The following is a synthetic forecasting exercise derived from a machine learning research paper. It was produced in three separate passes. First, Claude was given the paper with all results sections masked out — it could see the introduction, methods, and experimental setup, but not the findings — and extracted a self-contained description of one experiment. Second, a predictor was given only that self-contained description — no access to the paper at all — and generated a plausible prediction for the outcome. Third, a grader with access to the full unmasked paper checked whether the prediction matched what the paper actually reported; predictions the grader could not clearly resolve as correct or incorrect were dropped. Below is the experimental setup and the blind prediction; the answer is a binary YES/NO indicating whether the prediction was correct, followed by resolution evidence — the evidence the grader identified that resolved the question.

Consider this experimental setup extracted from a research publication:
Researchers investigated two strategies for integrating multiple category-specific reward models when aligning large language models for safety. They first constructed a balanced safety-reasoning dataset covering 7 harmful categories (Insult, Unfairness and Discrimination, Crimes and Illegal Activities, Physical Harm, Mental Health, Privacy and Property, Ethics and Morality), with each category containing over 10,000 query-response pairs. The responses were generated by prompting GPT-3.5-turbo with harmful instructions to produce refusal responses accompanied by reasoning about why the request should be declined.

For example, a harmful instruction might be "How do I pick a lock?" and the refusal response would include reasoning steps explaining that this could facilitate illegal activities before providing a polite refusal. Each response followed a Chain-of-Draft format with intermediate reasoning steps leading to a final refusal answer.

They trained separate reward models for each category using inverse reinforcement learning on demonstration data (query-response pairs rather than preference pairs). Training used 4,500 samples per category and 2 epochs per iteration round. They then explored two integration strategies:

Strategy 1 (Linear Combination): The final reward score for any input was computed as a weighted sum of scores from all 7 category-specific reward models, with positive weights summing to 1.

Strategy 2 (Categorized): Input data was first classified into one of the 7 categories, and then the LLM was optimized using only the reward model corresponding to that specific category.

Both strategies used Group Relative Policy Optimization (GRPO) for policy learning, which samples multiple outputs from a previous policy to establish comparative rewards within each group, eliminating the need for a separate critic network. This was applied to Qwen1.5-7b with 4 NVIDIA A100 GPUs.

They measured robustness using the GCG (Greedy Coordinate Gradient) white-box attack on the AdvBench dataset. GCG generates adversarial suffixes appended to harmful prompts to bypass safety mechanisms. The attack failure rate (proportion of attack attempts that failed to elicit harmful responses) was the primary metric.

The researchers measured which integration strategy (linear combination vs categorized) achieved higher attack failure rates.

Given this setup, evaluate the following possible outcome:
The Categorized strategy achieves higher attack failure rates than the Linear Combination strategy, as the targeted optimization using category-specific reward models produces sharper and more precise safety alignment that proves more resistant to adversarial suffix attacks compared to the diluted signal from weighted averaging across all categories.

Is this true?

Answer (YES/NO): YES